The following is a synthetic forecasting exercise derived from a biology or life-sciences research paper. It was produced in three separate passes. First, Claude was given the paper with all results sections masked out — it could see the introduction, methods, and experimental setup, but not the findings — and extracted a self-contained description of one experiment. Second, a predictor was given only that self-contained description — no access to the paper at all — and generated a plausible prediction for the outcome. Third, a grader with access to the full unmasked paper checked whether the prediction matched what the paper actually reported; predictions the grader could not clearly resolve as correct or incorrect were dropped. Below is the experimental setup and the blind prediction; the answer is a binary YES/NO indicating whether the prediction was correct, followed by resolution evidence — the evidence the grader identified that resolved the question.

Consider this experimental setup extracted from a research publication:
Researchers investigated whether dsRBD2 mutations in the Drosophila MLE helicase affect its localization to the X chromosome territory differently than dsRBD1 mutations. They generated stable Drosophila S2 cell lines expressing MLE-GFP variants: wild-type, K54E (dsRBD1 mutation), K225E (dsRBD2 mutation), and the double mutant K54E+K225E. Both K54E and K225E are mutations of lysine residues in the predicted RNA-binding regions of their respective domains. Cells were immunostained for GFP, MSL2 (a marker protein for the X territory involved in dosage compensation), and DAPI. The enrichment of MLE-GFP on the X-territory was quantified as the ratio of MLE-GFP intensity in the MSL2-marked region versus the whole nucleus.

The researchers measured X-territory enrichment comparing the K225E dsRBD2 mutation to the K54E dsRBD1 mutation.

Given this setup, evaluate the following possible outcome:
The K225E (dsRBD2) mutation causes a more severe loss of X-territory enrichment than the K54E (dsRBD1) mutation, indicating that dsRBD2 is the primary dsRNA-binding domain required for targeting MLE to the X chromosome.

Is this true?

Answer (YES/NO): YES